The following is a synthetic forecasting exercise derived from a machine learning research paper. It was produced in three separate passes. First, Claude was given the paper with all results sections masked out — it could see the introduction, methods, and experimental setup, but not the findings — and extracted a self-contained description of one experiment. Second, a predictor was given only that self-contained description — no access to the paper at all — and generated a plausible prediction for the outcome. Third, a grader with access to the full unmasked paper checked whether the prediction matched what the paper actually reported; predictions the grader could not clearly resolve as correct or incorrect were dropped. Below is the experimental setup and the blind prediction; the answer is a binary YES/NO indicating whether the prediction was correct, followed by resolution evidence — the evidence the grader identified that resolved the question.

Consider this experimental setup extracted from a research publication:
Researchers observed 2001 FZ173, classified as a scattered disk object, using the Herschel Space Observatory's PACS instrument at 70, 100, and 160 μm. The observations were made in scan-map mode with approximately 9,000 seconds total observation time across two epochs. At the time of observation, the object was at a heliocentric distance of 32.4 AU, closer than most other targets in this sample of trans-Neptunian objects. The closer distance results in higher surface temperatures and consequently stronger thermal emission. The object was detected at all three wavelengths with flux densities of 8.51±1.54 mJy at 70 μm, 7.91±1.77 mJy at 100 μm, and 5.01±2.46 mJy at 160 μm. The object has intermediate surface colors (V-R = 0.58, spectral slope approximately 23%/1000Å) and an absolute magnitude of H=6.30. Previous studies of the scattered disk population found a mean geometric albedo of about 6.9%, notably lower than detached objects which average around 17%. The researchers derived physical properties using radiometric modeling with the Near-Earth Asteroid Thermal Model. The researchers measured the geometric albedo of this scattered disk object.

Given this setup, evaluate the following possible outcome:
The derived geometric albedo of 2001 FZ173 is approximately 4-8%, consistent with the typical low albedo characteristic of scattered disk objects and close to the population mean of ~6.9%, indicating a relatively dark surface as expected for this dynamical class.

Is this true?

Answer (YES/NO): NO